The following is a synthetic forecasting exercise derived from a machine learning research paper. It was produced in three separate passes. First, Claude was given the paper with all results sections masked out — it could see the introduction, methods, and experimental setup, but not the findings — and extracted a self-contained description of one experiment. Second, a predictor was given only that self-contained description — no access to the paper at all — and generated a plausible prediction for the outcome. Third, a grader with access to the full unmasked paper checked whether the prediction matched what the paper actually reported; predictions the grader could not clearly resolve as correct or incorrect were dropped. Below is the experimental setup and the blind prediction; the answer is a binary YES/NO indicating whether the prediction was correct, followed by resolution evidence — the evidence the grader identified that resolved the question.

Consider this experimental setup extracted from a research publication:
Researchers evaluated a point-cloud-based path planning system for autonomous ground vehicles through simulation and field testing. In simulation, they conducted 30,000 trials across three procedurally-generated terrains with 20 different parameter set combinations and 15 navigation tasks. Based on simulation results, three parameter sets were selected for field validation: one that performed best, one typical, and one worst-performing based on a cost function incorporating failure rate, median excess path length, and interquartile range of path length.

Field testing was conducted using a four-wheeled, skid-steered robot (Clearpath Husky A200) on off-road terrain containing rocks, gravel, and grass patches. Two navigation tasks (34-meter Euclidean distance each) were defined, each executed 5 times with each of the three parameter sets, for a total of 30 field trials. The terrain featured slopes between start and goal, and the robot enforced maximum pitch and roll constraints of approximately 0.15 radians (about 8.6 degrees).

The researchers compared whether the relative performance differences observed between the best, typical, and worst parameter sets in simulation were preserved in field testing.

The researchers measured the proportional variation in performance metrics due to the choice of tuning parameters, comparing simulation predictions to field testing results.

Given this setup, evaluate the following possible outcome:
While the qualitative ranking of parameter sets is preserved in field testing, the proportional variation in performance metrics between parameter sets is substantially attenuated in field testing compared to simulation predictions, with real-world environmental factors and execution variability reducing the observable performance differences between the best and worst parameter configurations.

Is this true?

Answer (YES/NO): NO